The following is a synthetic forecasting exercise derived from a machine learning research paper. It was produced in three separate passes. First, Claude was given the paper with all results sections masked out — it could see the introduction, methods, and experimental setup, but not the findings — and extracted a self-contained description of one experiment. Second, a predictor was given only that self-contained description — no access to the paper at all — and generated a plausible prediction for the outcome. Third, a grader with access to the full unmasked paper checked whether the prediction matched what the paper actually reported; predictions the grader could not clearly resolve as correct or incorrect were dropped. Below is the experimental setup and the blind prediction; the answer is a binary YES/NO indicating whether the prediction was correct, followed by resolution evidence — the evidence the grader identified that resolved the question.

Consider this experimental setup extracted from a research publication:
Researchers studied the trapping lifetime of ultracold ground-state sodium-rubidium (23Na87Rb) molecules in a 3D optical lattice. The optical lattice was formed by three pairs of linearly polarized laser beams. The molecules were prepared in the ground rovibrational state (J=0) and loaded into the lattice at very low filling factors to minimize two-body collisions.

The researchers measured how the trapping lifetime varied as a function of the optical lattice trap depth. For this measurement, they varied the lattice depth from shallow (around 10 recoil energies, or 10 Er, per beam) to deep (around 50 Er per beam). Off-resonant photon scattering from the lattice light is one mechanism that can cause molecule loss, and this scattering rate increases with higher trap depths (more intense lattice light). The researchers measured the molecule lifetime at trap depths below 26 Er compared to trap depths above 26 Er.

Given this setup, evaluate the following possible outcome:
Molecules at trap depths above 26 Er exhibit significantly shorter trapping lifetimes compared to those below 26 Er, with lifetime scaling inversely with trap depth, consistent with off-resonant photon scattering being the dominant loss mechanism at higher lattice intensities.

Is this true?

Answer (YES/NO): NO